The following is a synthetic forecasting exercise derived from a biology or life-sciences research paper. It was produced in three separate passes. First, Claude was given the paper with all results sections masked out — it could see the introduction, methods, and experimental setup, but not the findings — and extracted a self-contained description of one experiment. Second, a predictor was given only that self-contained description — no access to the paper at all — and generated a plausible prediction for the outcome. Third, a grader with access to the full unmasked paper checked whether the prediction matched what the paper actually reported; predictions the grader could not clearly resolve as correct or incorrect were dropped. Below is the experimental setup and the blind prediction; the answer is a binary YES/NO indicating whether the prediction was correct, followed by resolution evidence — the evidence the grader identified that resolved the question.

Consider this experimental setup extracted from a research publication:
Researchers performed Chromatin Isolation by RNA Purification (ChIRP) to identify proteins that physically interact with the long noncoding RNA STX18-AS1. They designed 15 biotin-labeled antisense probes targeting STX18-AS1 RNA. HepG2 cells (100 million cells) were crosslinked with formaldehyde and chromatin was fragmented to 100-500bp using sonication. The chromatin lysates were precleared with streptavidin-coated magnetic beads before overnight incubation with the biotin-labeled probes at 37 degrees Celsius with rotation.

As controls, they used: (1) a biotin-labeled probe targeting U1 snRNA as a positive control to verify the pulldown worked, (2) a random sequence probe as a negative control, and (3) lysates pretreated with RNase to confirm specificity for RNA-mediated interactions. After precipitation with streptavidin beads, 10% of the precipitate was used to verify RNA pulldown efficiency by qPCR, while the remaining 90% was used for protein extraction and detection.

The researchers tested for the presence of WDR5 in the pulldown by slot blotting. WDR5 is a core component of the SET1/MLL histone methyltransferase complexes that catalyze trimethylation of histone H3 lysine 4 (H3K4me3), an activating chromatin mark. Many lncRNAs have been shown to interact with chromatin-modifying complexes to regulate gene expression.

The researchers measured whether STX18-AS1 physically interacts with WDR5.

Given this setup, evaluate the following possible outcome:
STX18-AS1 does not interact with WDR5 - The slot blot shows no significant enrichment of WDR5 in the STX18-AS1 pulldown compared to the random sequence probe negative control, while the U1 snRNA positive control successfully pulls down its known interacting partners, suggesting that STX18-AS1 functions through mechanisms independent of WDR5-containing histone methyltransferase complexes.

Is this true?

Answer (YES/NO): NO